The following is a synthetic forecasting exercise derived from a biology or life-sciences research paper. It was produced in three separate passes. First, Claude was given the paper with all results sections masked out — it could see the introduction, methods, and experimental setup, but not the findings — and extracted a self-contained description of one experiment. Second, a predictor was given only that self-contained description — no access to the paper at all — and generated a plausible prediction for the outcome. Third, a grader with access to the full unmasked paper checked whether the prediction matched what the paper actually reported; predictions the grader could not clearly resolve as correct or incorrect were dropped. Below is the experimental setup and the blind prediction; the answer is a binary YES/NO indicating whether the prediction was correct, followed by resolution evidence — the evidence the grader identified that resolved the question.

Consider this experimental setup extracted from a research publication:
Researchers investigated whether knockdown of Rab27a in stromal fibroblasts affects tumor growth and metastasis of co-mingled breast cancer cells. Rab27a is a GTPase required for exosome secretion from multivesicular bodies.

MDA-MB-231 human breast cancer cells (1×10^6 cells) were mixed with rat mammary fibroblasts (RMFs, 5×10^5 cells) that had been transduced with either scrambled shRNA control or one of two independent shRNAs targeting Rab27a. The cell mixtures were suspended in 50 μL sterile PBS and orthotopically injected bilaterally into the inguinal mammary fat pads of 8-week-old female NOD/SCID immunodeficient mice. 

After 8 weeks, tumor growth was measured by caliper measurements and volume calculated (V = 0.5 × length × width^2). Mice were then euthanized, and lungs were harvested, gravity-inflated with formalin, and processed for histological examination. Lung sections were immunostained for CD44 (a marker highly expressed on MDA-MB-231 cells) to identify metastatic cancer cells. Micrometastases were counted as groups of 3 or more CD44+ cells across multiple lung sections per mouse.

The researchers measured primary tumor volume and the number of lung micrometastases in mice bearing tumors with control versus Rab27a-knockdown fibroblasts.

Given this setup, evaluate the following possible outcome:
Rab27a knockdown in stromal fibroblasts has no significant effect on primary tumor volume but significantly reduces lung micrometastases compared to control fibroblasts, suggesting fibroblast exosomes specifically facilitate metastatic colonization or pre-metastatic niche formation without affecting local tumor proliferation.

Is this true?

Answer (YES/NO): NO